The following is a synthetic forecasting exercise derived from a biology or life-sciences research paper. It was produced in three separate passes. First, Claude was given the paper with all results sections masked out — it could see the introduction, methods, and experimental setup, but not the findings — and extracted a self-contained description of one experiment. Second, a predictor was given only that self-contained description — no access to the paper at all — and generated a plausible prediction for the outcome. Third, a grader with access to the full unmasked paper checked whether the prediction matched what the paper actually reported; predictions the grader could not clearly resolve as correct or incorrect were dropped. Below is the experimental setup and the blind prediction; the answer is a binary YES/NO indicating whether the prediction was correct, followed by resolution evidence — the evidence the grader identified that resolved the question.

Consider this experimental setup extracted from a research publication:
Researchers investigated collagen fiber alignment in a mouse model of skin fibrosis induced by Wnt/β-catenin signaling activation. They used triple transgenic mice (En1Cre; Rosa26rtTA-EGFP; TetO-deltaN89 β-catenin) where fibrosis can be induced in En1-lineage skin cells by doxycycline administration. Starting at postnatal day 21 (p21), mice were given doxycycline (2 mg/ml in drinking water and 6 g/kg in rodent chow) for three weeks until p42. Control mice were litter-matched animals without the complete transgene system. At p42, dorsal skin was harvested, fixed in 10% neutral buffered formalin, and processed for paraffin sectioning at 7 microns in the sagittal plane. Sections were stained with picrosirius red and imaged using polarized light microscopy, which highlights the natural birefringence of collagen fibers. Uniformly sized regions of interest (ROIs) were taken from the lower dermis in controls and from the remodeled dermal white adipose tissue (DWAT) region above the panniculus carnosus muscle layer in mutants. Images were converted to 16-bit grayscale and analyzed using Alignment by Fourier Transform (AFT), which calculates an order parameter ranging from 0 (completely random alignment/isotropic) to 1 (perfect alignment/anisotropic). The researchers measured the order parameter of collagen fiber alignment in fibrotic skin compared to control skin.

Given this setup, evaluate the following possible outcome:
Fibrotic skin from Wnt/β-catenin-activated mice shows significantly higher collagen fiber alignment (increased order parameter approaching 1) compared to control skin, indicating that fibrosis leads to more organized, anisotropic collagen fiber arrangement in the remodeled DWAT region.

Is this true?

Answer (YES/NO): NO